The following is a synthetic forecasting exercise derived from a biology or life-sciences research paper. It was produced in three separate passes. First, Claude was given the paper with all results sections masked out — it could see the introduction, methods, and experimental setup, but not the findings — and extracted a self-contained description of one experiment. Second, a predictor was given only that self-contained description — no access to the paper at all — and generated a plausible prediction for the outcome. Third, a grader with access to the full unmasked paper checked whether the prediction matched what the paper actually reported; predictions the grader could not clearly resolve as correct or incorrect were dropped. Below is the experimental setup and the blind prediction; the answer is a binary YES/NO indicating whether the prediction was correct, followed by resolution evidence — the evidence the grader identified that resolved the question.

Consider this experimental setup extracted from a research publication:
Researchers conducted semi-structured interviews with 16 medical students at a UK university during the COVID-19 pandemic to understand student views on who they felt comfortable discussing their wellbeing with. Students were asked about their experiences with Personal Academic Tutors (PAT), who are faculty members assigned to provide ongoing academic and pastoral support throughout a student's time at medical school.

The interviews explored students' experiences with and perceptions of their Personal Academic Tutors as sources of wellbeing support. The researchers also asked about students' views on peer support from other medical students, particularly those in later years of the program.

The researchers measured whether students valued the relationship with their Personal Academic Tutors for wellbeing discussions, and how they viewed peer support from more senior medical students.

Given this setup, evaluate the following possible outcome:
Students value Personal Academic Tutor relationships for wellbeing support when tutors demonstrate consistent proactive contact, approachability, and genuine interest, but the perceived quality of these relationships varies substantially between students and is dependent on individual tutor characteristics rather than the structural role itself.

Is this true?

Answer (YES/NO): NO